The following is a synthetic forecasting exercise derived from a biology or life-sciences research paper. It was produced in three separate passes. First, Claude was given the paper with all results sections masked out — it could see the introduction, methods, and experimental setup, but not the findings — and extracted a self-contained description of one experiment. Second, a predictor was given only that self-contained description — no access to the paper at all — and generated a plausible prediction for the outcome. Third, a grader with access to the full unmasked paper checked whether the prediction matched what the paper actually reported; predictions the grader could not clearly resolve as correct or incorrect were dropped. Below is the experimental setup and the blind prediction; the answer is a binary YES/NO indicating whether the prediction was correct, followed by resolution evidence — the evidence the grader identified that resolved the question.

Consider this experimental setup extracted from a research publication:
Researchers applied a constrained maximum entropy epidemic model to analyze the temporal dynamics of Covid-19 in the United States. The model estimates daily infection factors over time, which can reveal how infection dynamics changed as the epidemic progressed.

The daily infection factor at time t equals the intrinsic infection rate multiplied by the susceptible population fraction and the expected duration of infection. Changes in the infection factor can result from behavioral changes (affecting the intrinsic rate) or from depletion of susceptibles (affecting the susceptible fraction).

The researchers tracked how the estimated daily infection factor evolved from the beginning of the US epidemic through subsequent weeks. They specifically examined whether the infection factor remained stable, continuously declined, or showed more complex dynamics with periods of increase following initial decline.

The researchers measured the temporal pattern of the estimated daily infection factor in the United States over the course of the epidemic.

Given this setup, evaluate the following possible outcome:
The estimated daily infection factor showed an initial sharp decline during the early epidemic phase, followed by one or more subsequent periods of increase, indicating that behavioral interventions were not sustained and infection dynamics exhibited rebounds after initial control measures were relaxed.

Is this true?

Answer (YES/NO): YES